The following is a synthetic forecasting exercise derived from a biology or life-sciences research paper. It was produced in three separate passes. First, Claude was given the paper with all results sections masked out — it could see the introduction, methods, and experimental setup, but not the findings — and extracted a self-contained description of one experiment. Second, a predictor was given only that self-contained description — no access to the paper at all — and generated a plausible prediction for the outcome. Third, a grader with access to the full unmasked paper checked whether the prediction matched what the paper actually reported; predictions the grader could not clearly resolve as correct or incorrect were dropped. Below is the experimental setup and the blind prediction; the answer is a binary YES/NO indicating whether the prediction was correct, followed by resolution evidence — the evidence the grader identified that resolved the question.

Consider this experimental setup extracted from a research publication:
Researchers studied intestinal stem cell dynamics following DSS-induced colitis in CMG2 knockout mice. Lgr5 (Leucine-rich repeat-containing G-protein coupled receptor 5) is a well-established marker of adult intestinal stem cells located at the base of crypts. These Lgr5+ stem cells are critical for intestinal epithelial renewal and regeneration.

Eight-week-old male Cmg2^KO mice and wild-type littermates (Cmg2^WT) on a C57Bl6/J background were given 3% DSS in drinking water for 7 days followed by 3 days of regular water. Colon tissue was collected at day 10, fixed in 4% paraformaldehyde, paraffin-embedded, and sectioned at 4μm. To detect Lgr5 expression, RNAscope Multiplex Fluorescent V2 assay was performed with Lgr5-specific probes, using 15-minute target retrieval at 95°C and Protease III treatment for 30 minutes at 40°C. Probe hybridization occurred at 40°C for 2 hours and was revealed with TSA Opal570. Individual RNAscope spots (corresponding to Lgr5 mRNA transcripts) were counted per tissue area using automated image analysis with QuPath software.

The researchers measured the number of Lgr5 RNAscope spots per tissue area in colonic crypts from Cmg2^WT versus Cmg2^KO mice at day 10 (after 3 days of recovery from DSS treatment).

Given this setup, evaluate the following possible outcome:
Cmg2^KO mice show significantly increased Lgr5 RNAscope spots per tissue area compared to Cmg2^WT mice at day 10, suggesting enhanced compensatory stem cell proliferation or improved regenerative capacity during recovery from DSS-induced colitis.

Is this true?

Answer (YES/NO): NO